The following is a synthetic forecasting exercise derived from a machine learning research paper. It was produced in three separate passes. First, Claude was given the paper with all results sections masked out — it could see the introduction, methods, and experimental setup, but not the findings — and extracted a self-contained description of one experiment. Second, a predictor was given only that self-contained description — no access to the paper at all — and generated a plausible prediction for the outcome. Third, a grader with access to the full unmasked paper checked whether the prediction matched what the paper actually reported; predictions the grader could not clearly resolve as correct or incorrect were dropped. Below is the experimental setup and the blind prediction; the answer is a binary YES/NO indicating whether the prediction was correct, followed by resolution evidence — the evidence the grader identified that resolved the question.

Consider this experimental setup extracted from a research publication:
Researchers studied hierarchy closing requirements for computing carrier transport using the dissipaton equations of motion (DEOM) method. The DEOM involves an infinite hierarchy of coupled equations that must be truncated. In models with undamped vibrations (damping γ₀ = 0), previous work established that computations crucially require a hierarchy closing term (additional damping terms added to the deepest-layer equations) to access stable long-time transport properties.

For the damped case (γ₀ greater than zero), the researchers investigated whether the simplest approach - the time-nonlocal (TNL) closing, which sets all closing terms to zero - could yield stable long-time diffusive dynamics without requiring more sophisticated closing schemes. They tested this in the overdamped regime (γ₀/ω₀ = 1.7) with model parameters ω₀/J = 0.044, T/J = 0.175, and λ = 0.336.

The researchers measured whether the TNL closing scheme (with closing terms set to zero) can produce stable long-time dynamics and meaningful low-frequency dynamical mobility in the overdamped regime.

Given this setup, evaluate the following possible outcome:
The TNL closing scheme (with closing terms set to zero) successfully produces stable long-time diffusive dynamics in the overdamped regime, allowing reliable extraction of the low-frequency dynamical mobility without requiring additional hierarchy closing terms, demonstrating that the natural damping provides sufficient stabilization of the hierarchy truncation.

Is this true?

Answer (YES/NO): YES